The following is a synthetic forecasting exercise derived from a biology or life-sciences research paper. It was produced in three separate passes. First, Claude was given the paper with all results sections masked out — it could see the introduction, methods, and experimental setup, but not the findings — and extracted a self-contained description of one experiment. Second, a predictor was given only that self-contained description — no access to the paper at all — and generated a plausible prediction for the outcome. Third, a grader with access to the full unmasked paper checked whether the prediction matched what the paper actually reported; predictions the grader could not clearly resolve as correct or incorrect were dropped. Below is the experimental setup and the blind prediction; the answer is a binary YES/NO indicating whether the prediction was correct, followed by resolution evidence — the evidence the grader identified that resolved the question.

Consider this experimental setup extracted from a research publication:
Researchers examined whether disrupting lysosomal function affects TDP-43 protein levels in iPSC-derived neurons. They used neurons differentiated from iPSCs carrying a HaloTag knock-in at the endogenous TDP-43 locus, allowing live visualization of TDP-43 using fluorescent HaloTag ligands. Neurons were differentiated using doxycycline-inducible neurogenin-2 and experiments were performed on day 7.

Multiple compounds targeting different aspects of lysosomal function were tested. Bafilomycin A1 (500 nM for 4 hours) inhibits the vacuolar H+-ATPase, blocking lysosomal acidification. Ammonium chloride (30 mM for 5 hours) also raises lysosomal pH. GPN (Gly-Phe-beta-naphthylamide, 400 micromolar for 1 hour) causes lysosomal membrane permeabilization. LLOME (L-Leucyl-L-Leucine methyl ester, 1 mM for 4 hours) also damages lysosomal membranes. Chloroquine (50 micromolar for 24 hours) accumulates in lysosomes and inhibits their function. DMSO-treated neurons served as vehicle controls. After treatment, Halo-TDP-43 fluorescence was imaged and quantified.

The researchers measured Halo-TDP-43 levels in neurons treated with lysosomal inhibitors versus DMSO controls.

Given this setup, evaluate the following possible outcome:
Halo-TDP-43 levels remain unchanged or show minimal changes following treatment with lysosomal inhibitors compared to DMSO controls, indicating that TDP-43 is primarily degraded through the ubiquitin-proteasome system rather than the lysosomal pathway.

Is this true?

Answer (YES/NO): NO